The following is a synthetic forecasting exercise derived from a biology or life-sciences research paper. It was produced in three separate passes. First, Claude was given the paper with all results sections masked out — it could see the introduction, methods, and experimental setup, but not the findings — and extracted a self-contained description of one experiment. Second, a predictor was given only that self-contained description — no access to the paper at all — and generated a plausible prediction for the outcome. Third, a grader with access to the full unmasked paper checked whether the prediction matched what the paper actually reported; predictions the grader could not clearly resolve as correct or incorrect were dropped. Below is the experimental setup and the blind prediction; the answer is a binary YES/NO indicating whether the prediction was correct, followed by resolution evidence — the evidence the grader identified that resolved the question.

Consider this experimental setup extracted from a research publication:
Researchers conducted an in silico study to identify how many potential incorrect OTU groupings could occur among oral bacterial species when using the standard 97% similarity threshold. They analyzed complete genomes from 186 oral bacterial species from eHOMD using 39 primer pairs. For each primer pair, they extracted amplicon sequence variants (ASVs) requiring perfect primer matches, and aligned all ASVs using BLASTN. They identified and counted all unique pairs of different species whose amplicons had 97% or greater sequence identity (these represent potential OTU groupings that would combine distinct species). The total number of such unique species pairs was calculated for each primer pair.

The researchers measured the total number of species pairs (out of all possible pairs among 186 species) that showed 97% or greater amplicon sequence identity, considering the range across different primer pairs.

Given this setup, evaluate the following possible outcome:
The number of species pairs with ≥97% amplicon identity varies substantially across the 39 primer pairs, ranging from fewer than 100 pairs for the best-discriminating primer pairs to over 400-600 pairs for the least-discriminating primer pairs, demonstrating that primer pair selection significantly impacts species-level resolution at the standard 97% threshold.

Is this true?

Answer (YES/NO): NO